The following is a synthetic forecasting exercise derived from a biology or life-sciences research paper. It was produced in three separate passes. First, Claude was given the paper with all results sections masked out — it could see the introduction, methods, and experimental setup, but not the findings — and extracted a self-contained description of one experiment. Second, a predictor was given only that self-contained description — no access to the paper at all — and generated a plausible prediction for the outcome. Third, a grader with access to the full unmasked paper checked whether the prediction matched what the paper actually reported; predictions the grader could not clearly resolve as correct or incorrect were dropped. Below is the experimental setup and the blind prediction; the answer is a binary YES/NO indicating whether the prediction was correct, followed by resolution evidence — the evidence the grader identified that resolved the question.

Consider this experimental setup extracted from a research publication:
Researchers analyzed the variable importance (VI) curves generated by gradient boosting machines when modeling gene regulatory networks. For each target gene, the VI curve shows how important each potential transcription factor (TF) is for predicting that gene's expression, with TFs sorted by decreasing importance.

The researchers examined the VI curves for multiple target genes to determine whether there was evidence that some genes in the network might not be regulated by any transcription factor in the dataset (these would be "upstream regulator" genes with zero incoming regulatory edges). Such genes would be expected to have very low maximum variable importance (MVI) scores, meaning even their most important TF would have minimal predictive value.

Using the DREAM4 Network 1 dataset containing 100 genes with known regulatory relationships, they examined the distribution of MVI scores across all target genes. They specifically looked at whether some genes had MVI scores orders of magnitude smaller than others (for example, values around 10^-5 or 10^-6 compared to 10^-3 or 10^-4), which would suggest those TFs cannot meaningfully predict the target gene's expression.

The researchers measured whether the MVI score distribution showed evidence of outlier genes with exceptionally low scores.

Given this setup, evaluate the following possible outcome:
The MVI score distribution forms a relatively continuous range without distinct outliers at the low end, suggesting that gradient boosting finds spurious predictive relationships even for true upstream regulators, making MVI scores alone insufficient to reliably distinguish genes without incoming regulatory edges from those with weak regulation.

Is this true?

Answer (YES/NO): NO